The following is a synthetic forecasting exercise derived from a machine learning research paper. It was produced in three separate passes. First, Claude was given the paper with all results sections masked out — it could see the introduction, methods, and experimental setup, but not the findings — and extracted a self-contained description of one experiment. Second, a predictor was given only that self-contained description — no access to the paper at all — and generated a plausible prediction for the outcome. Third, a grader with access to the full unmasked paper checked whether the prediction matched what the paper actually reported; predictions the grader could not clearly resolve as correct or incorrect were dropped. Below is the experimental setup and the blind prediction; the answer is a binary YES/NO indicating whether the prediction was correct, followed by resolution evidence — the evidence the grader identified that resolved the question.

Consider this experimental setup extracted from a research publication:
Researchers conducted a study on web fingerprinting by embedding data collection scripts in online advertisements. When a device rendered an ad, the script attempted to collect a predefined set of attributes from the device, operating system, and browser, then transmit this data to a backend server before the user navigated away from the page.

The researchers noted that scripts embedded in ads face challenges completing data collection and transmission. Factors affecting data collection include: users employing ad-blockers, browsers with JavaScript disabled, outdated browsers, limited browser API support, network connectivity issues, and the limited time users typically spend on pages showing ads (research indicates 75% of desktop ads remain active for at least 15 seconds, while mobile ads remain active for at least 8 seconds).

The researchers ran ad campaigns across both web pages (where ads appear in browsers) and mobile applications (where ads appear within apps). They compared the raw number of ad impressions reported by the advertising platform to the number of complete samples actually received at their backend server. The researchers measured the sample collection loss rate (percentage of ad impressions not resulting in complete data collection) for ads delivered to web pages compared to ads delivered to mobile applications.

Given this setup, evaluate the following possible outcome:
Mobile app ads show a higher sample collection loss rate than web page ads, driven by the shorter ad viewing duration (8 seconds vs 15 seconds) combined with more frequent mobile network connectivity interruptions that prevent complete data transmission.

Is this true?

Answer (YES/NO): NO